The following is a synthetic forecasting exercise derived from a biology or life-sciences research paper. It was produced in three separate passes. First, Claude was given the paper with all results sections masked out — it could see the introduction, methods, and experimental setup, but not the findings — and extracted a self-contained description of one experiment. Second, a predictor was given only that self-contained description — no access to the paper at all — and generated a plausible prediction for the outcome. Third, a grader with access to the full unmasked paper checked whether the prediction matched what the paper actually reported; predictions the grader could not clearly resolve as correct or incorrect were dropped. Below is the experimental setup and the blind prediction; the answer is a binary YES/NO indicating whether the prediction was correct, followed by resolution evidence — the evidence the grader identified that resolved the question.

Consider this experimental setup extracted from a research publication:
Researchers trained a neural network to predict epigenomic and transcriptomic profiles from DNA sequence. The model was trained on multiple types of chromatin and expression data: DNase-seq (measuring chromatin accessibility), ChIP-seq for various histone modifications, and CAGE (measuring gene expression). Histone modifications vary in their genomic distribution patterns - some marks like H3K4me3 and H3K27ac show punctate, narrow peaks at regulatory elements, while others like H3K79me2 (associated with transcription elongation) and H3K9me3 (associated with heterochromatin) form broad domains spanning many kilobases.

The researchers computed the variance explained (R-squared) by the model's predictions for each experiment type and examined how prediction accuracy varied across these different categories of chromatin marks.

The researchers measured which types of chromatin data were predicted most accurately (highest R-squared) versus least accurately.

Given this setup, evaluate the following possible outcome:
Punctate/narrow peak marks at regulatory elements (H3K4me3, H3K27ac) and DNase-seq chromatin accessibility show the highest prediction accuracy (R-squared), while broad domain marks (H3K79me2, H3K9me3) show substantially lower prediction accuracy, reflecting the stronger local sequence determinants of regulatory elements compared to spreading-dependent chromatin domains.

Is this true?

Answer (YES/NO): YES